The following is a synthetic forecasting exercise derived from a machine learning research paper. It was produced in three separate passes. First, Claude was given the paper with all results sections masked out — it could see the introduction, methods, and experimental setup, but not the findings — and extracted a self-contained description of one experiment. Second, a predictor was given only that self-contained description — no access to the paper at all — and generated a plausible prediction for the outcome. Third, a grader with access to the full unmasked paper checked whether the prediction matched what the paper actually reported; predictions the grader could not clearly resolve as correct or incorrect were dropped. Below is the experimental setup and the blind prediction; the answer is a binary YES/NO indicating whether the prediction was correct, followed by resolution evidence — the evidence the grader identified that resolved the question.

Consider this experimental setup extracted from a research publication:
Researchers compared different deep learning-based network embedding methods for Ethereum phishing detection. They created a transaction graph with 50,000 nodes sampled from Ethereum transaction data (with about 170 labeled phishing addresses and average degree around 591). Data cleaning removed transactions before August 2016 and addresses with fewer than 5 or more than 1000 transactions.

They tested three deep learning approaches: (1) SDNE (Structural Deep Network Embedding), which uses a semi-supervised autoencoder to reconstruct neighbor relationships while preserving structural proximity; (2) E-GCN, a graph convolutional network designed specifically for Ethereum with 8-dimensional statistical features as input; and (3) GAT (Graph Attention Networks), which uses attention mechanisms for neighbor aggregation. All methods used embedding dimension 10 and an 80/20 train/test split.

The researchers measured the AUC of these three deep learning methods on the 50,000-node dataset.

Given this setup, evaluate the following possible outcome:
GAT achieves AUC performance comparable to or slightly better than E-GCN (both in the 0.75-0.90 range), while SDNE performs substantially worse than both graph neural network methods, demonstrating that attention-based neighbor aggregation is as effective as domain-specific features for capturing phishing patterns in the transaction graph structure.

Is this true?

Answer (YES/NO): NO